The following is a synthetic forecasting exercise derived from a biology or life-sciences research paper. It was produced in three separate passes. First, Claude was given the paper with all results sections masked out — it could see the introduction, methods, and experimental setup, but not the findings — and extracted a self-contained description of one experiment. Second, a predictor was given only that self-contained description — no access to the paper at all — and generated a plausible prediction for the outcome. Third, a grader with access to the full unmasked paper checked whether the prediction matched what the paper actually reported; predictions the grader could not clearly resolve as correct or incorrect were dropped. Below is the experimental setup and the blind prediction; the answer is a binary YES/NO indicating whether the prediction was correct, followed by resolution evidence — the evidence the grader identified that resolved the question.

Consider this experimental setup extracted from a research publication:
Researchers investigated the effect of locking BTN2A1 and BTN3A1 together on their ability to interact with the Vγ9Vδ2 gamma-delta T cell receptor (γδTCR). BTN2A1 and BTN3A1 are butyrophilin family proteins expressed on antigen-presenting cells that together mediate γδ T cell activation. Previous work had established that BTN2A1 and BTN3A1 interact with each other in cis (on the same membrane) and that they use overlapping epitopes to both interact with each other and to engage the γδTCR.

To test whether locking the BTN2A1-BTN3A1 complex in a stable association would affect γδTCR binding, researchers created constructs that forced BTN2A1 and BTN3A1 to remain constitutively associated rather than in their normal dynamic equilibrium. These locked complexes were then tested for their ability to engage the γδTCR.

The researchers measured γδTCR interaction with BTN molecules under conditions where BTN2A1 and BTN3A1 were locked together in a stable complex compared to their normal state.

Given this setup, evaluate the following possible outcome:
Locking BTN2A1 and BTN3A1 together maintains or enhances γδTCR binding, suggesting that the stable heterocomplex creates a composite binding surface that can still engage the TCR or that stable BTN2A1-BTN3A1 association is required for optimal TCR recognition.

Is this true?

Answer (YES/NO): NO